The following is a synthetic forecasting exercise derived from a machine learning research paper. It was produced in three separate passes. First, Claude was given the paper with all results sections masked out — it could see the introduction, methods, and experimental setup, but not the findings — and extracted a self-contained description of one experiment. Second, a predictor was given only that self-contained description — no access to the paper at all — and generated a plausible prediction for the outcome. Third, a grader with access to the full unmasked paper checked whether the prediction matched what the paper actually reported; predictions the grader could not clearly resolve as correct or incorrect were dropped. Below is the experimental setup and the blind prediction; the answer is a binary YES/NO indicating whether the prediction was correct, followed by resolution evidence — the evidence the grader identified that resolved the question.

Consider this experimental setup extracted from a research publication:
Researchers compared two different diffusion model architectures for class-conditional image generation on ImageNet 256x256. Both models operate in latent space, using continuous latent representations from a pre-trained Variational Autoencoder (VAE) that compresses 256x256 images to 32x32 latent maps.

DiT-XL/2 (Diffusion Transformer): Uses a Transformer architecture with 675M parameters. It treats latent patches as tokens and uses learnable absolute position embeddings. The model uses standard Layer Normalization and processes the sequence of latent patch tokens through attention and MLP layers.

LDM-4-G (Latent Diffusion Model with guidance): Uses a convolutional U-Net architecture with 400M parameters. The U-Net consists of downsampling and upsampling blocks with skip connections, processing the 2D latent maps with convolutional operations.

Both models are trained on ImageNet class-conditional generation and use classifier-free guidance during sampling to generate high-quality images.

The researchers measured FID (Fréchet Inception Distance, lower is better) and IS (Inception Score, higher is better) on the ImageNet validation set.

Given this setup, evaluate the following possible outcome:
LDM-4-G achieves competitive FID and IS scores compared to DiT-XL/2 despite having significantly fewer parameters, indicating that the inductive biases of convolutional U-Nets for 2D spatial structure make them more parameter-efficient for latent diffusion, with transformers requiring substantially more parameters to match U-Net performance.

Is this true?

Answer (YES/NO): NO